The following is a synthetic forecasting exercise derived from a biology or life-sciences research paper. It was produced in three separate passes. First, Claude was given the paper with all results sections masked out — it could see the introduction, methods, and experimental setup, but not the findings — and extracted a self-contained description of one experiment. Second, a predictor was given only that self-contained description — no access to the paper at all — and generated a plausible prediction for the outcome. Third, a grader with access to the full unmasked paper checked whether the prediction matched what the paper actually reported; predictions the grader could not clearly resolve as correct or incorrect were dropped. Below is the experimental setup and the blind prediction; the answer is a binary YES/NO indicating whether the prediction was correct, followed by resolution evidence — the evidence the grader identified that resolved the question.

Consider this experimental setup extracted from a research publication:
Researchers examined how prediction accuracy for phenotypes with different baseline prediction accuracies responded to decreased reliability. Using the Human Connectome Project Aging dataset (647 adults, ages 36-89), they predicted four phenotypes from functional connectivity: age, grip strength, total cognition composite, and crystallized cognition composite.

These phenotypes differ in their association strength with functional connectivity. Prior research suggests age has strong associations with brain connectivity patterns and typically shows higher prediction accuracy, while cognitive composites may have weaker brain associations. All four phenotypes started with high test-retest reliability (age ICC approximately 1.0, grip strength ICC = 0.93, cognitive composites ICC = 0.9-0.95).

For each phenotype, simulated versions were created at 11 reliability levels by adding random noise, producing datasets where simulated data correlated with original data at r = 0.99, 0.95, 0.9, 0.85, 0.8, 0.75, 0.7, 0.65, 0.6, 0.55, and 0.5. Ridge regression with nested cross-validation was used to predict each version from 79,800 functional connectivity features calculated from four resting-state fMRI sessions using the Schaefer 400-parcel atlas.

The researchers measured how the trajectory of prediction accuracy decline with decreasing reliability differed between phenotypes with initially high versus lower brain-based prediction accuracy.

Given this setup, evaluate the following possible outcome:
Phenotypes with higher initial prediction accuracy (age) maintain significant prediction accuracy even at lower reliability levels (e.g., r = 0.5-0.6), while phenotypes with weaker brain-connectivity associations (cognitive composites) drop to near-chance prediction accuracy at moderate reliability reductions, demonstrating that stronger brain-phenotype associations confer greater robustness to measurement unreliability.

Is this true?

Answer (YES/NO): YES